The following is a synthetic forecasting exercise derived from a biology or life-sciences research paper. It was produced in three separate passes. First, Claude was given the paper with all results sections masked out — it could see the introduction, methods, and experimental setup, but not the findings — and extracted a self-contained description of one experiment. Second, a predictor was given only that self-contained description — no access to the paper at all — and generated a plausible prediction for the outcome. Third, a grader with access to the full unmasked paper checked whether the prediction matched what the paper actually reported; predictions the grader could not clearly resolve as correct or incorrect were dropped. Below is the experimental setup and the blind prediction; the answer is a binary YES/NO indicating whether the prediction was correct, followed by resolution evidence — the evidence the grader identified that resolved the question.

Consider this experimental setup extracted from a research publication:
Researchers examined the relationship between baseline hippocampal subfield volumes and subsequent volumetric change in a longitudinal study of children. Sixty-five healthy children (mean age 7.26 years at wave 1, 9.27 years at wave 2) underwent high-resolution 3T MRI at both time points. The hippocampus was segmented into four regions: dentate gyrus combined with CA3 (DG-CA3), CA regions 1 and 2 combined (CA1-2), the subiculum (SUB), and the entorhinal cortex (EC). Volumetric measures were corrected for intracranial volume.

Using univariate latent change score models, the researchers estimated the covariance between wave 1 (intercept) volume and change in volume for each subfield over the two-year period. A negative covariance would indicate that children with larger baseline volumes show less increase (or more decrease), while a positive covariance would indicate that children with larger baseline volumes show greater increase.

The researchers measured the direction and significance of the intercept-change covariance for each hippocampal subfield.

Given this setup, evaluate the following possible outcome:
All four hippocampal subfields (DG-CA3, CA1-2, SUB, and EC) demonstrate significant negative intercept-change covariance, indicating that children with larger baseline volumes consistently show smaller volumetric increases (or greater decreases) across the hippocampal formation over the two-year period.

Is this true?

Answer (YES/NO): NO